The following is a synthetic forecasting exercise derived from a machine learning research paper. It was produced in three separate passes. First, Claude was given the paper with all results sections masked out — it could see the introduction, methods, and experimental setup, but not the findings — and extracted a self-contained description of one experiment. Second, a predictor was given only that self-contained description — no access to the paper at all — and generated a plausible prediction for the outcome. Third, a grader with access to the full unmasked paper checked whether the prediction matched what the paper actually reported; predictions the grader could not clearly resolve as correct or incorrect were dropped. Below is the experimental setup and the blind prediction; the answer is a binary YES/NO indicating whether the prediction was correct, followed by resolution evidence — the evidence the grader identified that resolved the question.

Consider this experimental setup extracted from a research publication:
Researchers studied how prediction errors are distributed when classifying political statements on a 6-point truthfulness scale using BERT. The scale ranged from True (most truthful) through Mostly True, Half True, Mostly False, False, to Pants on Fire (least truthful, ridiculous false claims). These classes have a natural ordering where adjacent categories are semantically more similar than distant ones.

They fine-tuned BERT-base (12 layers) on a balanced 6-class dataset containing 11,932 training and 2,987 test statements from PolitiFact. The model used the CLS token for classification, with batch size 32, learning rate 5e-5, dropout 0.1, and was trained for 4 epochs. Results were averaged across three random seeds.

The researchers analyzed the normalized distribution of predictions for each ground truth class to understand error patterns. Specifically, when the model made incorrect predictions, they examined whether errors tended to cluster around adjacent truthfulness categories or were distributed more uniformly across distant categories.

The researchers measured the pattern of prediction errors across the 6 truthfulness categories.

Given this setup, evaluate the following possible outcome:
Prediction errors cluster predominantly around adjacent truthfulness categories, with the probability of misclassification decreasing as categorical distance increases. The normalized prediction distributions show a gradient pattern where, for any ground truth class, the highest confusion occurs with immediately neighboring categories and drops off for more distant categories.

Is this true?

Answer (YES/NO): YES